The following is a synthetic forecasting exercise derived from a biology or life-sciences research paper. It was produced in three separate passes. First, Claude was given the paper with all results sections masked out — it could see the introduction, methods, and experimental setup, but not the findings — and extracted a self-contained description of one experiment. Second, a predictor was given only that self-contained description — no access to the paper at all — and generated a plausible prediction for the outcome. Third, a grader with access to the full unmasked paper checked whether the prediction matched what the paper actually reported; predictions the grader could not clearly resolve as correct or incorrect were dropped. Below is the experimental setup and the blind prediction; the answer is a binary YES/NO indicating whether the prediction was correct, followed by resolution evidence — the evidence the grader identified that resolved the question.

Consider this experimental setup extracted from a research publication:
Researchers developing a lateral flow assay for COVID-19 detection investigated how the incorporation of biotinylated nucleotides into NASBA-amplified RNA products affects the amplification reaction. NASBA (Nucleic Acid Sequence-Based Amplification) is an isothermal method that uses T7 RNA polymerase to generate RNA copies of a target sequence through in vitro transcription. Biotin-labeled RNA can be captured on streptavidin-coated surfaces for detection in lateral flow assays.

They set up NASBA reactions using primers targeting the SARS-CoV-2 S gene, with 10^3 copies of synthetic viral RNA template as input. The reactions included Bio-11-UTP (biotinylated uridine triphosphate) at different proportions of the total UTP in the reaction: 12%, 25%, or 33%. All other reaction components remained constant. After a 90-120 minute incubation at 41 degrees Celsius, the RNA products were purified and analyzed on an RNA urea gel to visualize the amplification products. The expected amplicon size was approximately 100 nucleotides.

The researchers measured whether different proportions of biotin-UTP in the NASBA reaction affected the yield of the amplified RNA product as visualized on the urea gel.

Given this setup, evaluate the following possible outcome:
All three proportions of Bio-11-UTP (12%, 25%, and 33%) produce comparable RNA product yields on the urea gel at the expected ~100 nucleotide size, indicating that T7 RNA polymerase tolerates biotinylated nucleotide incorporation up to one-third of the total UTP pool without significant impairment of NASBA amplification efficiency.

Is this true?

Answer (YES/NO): NO